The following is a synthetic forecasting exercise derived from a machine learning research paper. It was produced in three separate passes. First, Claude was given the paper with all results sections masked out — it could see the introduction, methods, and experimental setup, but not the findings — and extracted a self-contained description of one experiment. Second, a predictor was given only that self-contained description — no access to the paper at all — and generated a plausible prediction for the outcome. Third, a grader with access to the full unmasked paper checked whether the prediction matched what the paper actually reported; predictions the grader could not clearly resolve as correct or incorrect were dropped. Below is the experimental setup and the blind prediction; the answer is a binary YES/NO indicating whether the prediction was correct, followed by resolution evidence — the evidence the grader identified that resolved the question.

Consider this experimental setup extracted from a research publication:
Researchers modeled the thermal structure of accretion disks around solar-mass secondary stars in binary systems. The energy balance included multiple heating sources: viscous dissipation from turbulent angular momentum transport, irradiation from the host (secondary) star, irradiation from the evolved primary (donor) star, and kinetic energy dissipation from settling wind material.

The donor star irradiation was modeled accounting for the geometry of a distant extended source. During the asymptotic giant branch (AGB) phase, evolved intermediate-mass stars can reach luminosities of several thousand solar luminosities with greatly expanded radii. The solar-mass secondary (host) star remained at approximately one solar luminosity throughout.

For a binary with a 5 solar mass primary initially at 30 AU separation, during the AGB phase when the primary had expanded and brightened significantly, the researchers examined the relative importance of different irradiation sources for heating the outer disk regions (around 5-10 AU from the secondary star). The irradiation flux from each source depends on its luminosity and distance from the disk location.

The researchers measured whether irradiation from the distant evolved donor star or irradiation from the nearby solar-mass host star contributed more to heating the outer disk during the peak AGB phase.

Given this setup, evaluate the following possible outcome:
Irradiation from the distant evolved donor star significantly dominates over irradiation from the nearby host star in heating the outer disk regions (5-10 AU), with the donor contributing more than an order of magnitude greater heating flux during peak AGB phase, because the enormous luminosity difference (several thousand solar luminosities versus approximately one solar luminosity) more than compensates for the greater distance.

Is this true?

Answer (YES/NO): NO